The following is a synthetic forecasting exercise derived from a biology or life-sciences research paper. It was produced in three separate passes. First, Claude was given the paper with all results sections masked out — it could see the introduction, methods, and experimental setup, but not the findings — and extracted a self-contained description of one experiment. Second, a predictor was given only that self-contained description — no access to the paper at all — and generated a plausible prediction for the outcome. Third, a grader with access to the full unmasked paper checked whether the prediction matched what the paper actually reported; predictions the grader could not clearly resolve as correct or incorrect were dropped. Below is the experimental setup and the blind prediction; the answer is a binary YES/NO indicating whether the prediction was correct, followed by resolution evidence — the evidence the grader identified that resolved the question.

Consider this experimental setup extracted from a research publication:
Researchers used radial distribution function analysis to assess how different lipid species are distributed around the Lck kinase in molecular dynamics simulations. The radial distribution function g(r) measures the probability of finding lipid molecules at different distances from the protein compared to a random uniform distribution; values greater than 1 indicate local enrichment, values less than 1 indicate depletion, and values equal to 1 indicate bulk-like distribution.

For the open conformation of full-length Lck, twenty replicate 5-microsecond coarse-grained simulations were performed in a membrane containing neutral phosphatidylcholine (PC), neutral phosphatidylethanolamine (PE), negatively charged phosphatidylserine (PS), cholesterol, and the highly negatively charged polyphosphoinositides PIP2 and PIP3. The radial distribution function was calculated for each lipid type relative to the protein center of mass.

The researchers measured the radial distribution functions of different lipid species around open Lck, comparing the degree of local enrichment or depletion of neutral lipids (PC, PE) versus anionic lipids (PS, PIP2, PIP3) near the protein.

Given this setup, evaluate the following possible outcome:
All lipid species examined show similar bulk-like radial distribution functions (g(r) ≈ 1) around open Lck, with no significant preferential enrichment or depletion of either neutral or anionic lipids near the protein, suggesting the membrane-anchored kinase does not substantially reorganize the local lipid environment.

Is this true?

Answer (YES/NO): NO